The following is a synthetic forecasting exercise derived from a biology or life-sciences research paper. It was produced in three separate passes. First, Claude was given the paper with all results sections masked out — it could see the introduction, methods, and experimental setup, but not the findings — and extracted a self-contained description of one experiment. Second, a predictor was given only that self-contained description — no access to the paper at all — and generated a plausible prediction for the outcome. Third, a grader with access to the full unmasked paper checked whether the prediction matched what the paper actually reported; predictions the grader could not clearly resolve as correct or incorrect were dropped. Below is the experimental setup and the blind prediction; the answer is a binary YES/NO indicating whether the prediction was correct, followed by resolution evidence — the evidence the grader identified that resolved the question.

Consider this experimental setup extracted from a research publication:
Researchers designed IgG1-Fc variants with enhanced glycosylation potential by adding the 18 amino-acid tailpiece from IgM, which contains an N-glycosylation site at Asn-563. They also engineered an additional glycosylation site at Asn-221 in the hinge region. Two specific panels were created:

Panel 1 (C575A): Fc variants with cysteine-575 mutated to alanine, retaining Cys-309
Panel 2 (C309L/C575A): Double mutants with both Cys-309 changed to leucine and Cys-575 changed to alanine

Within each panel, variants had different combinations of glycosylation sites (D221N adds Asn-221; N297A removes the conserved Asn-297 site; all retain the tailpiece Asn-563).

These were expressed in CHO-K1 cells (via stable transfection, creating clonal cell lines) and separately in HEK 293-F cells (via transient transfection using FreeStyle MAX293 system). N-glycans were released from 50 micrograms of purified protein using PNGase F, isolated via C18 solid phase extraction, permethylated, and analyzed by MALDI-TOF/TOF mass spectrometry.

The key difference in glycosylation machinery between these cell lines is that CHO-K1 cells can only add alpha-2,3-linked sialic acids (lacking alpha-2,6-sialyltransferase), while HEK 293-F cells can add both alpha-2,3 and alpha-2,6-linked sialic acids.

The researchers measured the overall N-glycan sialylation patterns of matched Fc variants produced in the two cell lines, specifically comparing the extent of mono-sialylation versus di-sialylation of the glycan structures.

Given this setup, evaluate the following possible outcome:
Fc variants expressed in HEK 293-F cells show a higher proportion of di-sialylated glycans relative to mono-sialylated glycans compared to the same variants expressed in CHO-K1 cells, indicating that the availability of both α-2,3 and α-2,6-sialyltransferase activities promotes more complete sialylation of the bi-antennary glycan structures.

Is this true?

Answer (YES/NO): NO